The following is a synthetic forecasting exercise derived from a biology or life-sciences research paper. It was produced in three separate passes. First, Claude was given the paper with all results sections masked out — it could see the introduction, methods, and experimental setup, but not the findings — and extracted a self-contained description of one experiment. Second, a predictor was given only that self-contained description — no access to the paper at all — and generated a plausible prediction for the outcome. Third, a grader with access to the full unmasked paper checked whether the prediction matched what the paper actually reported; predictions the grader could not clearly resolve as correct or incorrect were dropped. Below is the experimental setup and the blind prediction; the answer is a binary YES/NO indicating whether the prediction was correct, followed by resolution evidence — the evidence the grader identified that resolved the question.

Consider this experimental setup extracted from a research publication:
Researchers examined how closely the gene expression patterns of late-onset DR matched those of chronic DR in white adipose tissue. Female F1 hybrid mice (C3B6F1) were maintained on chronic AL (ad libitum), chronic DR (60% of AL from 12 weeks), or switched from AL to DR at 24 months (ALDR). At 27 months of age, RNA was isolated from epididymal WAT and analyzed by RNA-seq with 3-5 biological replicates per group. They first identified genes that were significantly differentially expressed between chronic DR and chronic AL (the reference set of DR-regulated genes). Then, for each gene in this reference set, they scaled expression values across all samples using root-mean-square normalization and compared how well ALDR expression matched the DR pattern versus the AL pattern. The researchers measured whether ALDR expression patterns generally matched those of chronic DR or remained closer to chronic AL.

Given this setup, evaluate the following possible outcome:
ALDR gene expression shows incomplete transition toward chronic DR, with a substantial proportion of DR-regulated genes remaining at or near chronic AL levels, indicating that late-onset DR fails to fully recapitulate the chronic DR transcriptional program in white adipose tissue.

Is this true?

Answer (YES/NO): YES